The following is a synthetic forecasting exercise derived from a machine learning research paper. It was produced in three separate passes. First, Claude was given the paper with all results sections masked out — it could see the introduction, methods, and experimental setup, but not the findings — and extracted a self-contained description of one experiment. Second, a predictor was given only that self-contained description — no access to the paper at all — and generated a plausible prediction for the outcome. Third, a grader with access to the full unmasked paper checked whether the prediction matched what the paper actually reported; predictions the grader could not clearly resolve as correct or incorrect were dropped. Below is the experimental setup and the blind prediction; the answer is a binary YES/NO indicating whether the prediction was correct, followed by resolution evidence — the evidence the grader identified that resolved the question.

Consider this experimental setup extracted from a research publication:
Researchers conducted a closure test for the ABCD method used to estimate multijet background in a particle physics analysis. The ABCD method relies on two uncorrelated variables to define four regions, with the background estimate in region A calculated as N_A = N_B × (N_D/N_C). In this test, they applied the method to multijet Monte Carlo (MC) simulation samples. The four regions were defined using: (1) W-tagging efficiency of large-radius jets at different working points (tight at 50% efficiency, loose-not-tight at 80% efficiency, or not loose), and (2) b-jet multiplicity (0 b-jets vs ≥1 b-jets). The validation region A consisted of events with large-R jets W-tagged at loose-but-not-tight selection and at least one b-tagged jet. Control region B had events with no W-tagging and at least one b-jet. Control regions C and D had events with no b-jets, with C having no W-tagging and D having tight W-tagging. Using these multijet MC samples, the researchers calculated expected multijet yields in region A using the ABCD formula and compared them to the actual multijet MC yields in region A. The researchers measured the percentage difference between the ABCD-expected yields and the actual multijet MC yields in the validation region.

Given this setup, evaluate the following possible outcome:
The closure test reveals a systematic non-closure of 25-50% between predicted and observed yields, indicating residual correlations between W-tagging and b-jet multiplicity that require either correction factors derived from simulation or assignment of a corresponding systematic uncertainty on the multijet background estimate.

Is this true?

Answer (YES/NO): YES